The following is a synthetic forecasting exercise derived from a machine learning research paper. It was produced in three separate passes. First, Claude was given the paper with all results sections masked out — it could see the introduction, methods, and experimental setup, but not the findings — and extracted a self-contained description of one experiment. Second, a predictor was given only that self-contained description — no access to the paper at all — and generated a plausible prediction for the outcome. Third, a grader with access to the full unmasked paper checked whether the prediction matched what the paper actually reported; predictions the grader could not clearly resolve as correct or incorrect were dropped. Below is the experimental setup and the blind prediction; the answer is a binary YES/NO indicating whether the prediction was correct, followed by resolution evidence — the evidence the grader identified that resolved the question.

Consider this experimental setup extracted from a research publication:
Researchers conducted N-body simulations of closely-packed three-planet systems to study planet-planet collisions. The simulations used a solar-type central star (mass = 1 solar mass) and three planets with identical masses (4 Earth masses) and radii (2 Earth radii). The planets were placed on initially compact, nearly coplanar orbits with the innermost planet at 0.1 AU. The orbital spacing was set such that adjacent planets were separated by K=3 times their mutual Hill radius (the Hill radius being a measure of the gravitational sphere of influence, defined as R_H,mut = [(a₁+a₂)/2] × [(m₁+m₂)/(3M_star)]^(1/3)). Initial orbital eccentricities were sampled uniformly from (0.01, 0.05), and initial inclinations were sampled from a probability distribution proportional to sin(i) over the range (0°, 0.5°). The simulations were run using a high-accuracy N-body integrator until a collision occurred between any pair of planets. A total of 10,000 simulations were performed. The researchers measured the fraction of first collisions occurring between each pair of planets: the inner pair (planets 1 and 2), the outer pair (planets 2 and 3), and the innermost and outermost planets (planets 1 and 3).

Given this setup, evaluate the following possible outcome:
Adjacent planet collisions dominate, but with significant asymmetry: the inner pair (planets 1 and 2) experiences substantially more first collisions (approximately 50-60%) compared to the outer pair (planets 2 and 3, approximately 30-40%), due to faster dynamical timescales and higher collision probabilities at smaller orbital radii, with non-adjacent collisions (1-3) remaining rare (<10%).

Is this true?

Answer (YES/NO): NO